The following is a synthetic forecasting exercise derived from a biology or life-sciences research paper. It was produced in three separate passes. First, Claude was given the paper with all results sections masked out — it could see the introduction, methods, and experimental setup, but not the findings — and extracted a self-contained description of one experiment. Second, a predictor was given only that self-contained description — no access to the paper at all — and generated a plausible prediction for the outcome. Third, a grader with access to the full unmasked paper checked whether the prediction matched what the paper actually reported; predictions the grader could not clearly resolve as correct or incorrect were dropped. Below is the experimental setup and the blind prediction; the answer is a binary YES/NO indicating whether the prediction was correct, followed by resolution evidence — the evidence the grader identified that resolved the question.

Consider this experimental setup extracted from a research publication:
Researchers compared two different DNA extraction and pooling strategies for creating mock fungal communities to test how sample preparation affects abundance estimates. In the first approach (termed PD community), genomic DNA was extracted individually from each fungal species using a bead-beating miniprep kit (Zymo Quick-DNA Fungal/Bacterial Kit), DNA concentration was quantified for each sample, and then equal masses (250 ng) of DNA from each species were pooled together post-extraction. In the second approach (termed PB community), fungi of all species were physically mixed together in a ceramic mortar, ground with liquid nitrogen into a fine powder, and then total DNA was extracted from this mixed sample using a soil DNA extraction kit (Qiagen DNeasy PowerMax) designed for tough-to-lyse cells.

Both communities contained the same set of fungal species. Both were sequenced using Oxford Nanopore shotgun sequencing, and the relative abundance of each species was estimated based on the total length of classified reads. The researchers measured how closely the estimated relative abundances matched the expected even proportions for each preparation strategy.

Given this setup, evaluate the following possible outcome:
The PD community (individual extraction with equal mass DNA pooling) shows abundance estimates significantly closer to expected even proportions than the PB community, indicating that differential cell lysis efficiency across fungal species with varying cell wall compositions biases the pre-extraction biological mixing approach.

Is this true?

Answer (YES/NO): NO